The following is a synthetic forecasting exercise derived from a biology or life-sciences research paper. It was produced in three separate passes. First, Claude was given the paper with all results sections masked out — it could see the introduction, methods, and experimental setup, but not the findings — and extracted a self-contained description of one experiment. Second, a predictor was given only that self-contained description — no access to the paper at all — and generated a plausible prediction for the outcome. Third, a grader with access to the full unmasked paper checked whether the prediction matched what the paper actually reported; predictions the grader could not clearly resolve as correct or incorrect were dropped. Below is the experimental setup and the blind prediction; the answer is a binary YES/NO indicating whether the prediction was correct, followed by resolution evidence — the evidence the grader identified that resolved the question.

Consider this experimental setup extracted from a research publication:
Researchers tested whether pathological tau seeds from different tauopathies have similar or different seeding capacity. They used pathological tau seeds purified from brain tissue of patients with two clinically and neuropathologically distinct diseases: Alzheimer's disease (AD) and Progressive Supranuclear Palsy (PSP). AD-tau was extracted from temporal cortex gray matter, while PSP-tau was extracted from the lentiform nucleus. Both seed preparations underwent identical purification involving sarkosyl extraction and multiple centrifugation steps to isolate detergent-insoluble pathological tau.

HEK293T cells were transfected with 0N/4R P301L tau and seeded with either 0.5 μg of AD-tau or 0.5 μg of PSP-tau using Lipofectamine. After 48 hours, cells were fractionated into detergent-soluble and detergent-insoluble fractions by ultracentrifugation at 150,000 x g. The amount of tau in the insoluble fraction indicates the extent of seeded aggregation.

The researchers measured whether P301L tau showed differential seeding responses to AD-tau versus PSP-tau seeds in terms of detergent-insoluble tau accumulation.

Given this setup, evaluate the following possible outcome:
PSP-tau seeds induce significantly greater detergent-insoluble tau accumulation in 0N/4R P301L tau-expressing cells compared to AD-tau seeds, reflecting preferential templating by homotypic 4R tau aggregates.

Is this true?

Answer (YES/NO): NO